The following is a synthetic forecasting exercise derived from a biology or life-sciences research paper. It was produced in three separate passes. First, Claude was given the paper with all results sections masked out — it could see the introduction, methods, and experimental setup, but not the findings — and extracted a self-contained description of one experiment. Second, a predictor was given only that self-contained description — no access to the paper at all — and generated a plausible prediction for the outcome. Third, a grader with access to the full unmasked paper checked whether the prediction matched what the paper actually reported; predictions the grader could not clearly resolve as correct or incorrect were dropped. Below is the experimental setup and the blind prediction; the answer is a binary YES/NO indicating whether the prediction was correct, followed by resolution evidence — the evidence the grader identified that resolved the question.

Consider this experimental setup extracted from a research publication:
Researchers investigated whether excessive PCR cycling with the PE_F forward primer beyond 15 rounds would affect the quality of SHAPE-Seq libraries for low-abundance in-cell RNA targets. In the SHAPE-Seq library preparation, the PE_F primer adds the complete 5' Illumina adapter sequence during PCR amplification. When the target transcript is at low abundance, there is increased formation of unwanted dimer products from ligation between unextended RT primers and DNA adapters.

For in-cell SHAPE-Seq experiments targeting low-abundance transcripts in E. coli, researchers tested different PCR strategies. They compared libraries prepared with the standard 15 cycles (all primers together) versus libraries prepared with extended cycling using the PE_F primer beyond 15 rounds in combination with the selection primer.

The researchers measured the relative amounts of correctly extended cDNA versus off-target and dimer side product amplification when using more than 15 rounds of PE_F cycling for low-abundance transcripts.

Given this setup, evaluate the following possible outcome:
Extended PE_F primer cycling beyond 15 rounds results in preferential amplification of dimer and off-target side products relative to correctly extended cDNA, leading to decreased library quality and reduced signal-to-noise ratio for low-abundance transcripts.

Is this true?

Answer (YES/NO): YES